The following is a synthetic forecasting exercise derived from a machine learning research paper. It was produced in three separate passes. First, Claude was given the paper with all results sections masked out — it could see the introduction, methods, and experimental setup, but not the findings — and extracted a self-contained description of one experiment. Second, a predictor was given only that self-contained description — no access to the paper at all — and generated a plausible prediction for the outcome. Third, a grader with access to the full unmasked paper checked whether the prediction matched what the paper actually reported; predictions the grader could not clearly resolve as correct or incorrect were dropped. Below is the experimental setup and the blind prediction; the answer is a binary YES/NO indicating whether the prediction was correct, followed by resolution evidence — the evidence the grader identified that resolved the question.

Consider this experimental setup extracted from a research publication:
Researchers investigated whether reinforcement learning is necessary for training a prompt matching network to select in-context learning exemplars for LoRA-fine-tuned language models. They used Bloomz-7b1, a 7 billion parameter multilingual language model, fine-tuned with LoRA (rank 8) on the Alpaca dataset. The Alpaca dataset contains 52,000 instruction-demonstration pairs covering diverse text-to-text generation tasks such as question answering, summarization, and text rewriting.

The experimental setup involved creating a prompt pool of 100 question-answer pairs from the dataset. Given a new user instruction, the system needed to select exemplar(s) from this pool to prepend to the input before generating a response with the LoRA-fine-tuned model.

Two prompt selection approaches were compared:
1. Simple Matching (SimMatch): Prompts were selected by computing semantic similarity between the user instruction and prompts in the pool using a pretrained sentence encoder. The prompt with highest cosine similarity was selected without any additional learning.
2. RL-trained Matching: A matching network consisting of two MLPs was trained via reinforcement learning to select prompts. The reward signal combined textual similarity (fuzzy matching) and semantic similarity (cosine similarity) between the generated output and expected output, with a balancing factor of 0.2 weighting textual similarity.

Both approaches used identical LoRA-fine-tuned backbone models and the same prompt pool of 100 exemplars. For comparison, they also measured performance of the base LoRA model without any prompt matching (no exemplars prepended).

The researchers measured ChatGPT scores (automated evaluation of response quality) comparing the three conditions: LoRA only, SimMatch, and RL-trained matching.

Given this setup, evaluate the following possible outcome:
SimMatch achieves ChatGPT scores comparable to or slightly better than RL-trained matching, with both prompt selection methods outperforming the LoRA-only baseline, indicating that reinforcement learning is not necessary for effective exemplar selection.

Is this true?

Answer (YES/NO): NO